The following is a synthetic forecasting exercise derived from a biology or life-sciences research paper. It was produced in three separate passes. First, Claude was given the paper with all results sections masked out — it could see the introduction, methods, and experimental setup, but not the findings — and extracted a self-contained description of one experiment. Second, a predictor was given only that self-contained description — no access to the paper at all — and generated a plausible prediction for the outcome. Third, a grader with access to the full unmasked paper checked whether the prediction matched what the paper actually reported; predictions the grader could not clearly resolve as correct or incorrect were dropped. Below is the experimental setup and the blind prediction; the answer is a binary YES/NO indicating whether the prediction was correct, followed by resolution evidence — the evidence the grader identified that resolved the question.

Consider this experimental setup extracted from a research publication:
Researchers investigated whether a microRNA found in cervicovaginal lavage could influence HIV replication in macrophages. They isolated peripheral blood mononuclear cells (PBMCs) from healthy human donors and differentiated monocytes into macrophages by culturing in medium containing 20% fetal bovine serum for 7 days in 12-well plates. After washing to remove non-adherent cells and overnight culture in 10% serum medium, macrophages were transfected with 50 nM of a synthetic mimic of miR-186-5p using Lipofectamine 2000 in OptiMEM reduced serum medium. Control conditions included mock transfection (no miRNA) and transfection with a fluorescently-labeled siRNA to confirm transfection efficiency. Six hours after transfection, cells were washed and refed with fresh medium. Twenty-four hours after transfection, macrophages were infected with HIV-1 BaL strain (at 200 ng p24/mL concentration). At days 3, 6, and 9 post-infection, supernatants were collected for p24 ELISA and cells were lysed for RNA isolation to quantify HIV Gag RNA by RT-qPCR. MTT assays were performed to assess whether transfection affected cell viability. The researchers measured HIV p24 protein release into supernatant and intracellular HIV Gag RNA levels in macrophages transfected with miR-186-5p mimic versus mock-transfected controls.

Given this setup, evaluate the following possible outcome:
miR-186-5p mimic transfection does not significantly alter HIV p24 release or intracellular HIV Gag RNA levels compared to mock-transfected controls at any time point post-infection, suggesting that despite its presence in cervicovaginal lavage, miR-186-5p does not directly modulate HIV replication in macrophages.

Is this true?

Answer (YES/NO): NO